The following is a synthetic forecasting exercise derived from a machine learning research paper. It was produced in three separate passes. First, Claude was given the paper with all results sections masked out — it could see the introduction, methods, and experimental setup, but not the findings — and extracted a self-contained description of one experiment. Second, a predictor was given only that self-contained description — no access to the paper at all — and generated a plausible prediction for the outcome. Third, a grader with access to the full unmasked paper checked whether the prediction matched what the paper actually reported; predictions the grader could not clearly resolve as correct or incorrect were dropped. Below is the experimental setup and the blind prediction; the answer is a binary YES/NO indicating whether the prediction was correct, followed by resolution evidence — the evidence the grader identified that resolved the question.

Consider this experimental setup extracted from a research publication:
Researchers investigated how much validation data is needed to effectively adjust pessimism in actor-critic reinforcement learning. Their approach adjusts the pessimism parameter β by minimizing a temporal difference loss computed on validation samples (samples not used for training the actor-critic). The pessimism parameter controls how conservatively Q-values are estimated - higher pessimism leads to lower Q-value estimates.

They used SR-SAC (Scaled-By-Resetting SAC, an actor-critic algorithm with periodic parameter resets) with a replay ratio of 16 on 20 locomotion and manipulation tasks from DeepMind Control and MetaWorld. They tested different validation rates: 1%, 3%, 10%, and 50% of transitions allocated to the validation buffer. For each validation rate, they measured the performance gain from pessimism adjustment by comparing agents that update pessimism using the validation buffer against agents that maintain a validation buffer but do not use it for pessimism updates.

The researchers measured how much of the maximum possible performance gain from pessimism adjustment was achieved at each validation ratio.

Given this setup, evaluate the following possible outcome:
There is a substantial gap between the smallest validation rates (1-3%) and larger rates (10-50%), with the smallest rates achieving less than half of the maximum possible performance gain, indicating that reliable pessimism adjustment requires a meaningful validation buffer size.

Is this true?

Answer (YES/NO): NO